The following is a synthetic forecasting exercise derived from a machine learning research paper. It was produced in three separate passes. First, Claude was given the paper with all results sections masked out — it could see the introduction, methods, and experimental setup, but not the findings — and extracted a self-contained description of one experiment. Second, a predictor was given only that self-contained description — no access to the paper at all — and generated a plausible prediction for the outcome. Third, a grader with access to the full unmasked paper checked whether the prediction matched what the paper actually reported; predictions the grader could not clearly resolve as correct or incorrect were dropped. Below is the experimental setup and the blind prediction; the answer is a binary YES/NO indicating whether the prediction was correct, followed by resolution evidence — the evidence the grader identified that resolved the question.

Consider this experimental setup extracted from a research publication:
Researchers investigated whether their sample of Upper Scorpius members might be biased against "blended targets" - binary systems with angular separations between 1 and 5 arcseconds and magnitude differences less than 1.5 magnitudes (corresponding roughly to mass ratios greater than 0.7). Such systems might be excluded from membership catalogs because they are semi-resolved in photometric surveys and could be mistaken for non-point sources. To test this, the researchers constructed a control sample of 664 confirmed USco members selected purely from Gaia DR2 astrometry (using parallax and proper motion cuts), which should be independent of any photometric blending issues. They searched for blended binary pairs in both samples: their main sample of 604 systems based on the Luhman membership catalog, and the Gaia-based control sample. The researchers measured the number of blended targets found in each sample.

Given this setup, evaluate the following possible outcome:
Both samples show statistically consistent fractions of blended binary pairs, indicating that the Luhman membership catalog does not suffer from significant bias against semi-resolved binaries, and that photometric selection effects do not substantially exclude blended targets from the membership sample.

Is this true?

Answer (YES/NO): YES